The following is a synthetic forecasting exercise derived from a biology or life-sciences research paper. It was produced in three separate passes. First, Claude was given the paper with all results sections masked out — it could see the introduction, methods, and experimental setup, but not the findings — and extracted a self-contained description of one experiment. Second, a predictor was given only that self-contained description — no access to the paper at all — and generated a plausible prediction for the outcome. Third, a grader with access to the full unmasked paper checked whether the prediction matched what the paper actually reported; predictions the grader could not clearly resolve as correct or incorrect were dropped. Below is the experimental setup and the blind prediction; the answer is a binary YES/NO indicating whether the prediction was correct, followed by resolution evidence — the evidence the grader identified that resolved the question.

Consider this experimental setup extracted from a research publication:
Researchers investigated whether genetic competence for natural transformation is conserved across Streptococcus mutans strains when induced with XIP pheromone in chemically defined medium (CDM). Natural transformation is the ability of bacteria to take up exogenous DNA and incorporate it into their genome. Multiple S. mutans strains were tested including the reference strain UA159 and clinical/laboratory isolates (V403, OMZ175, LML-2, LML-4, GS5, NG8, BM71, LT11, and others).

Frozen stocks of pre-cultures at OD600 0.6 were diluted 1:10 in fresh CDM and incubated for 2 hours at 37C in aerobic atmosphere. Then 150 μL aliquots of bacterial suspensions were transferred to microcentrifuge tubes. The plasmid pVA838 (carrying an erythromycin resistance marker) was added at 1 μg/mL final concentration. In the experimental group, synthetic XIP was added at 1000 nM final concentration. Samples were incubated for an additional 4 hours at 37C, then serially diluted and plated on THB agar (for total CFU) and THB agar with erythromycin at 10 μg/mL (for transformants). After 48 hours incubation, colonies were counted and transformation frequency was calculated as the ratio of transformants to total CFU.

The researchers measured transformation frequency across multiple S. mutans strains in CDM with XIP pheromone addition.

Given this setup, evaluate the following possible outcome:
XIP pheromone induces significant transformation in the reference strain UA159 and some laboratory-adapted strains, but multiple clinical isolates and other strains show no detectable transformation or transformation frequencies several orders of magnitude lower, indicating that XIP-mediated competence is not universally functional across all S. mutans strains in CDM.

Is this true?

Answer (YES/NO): NO